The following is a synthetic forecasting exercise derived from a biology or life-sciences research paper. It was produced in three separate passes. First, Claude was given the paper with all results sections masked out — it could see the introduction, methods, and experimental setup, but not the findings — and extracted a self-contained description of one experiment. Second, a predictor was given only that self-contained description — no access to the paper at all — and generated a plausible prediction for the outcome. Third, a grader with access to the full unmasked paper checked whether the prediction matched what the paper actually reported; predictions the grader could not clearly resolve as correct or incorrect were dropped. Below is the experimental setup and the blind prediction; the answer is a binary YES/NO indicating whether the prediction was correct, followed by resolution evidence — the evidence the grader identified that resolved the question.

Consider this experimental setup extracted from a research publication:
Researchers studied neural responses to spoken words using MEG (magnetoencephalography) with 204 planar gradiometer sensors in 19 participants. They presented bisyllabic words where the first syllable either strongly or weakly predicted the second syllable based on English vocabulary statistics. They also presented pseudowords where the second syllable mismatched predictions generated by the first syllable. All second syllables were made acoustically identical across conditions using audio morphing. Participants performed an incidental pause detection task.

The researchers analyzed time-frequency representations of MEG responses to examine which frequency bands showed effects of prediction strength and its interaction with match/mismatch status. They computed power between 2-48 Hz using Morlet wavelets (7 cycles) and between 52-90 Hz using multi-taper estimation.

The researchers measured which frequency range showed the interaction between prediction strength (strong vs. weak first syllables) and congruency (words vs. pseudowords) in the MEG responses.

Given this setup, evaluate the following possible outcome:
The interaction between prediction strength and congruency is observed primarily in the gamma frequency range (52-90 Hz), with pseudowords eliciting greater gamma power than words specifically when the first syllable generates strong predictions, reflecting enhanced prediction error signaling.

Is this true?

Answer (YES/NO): NO